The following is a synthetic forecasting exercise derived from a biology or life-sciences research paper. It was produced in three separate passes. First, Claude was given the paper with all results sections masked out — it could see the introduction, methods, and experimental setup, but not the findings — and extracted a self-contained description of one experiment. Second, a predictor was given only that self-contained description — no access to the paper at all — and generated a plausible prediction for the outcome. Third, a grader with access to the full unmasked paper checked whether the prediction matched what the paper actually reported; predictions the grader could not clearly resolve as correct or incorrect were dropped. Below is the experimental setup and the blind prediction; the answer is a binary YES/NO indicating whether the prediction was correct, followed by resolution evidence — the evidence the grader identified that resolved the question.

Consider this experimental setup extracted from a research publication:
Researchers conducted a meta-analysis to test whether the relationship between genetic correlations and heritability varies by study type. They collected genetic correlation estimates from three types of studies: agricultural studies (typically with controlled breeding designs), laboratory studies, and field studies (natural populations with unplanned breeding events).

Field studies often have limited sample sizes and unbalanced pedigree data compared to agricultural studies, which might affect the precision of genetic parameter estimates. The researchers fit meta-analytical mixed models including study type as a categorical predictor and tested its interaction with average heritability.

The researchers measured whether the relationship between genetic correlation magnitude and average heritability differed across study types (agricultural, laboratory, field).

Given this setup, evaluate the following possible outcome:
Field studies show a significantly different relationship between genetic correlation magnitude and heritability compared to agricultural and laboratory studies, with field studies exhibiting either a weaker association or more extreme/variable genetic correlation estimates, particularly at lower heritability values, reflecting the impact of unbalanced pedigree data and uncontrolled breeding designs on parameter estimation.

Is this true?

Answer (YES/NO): NO